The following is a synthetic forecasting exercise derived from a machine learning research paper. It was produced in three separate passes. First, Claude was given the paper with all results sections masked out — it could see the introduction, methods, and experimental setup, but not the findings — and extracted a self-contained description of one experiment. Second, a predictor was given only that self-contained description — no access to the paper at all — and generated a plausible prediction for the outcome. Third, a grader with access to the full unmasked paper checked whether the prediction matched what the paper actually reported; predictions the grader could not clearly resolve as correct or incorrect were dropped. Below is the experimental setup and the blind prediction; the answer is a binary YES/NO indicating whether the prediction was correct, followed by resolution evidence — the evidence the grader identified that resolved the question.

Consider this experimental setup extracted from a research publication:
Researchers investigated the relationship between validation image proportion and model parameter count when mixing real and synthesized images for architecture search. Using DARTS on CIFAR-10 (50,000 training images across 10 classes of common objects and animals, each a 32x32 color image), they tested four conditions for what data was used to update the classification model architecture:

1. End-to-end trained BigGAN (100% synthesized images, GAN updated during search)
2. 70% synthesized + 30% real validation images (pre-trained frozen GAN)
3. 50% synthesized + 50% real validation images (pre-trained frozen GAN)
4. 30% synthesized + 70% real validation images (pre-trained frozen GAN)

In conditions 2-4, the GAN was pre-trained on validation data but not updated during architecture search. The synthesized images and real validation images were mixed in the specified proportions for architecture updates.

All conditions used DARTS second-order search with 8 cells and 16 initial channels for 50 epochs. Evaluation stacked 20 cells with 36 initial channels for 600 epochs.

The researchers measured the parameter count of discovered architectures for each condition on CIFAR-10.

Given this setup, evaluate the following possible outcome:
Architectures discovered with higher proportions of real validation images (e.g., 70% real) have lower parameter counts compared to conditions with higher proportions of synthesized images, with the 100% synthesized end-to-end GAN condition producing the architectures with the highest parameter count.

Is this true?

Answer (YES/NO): NO